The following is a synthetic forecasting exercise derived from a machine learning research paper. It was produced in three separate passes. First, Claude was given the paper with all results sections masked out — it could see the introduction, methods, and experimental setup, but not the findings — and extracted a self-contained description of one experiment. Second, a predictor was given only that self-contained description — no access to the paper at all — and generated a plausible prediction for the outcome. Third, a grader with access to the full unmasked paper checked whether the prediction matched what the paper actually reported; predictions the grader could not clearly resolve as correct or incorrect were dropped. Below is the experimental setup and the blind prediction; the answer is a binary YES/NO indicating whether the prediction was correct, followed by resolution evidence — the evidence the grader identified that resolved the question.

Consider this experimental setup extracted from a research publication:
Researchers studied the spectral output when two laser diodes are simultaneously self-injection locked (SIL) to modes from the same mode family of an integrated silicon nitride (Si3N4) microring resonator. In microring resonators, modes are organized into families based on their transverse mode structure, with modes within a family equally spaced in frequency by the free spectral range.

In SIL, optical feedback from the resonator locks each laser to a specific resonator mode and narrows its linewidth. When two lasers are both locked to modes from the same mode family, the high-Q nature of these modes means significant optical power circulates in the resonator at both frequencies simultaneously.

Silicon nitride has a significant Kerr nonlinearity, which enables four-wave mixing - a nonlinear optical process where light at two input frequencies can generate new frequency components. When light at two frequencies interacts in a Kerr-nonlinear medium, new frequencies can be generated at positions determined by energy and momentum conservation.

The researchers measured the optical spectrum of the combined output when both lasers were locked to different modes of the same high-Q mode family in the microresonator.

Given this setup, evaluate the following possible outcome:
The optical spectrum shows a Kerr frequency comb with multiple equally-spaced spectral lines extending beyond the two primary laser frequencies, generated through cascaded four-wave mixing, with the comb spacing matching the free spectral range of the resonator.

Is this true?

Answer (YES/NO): NO